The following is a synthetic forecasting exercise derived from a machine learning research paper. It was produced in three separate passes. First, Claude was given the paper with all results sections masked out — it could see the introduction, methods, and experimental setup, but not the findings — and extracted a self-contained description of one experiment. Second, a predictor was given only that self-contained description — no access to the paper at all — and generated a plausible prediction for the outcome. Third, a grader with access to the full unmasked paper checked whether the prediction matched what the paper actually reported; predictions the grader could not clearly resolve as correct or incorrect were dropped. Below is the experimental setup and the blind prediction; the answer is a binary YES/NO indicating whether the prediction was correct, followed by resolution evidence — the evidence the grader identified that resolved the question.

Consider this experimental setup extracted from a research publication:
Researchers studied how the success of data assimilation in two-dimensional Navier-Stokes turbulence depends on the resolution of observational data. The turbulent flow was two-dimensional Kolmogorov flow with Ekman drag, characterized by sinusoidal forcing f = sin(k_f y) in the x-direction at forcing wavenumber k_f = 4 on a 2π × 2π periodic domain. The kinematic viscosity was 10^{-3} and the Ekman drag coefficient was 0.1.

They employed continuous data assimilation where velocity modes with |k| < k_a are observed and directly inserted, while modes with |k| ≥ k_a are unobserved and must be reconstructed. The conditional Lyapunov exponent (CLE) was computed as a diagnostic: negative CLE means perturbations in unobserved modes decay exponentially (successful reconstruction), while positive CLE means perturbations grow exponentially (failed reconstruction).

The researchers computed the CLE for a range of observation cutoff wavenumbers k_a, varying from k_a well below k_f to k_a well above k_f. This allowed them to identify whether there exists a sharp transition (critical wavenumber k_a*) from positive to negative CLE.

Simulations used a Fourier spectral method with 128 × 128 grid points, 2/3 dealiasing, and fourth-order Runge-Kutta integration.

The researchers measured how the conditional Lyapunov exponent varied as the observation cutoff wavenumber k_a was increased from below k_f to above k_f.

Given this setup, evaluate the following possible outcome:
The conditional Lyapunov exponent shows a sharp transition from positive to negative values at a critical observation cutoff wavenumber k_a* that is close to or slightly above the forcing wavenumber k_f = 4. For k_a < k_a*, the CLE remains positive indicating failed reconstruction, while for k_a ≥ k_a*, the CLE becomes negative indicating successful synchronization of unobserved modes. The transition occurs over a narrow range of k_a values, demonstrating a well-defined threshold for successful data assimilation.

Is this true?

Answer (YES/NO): YES